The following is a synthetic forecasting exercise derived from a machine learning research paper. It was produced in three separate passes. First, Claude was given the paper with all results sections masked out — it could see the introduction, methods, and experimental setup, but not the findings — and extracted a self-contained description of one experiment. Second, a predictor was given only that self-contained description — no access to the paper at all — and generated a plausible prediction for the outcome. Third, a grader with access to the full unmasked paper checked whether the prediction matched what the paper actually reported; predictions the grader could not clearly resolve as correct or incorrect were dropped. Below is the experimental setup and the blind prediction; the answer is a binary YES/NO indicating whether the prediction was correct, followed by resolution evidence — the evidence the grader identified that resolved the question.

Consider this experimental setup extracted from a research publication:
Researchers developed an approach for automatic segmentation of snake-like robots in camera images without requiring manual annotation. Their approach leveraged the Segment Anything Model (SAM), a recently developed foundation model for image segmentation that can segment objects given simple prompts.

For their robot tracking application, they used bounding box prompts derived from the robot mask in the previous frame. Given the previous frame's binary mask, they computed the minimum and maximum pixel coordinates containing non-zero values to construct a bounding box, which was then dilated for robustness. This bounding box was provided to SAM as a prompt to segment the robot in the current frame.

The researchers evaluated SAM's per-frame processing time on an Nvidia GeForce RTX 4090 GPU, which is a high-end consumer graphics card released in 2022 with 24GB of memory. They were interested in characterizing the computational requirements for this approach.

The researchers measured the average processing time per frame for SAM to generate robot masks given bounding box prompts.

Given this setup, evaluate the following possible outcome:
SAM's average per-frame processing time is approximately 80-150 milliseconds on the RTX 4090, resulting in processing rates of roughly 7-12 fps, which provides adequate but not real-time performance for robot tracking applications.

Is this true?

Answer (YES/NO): NO